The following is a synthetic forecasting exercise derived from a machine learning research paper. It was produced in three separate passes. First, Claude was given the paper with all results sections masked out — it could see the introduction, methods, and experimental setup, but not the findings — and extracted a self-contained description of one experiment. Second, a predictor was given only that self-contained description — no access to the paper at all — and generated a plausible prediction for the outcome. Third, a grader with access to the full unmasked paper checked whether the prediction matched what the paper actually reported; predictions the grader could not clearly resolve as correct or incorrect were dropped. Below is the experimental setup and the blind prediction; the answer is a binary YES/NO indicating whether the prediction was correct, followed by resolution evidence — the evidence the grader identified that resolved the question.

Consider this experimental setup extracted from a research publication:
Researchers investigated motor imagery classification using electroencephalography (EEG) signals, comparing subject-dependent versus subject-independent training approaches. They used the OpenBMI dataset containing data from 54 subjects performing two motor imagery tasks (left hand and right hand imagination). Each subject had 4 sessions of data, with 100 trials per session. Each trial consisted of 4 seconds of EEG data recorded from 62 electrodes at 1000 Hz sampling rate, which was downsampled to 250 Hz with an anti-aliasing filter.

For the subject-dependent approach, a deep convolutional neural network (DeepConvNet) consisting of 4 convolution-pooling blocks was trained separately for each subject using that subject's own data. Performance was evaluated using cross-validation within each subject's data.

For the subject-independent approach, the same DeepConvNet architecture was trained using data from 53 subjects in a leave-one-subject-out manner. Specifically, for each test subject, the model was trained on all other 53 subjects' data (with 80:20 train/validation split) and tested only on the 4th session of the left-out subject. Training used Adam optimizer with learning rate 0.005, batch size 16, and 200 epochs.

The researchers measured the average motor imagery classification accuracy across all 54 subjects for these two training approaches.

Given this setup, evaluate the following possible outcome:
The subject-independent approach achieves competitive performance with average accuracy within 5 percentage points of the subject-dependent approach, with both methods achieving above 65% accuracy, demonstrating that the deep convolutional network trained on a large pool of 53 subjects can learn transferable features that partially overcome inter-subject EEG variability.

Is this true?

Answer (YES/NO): NO